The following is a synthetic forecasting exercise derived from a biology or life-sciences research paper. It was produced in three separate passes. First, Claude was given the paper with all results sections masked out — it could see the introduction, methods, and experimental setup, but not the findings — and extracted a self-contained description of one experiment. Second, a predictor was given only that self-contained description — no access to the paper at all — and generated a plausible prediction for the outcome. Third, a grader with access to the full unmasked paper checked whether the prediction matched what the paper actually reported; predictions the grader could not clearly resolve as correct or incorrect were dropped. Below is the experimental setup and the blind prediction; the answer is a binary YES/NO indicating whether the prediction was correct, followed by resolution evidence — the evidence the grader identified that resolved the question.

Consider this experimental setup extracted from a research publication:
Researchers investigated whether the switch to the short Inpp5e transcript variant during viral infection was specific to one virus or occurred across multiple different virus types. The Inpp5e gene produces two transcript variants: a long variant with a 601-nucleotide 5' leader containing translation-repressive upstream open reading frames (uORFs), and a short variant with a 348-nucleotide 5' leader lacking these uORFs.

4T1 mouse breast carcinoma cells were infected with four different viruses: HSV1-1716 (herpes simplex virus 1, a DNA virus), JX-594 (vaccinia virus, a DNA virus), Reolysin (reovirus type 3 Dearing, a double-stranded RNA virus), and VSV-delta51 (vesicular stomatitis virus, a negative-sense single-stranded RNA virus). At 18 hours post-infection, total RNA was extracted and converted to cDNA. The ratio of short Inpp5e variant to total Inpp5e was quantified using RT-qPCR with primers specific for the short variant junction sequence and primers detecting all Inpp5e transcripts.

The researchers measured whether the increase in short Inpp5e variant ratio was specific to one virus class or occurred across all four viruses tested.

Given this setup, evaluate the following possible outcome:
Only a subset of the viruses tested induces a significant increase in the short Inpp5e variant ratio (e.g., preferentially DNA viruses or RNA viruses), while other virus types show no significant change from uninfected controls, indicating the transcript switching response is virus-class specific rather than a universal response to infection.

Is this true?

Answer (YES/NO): NO